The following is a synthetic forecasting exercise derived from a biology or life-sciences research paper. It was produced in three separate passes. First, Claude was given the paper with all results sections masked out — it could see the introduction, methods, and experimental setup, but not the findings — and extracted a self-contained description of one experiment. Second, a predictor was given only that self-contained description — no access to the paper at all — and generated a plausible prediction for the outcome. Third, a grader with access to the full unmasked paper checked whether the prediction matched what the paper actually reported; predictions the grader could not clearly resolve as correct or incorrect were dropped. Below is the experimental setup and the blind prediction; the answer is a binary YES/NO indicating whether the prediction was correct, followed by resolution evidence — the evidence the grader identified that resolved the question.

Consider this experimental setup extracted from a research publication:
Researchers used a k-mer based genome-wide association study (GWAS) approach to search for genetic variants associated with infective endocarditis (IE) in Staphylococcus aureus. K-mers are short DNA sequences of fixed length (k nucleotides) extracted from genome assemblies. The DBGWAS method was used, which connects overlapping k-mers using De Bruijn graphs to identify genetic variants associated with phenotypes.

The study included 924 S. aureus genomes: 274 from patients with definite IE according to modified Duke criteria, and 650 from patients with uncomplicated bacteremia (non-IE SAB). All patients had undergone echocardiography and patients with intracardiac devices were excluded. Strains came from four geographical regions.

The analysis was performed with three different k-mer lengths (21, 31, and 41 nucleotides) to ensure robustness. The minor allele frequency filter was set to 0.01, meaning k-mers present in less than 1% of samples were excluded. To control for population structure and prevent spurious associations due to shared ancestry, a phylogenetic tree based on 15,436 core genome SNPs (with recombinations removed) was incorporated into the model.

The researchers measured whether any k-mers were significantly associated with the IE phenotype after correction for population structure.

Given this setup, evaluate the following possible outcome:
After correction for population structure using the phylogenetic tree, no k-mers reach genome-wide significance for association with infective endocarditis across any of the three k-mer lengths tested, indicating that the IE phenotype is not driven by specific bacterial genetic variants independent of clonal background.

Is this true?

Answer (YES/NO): NO